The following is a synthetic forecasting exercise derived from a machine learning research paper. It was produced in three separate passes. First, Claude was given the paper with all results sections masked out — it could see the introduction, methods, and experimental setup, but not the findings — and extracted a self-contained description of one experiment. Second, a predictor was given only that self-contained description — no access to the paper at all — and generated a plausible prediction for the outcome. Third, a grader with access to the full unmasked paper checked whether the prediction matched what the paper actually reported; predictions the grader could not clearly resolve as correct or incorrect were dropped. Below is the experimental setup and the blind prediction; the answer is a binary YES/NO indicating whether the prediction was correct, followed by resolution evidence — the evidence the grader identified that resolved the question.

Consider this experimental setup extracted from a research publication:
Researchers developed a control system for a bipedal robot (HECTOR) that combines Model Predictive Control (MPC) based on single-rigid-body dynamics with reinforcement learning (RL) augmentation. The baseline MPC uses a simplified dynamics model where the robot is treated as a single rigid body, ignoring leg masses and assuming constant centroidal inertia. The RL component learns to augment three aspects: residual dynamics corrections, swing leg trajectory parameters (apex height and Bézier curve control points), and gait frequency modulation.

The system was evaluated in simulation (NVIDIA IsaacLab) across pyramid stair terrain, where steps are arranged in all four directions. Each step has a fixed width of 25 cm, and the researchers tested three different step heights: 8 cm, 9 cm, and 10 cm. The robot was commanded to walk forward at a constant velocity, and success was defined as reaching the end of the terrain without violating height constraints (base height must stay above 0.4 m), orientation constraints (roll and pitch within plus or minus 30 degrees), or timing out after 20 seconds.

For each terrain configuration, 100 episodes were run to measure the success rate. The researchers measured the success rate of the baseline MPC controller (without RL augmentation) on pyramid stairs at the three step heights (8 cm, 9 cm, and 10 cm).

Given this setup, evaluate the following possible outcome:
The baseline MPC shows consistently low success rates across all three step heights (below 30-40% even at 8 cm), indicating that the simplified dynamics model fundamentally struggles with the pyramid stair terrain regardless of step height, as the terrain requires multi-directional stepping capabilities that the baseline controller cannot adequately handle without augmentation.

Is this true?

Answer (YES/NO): NO